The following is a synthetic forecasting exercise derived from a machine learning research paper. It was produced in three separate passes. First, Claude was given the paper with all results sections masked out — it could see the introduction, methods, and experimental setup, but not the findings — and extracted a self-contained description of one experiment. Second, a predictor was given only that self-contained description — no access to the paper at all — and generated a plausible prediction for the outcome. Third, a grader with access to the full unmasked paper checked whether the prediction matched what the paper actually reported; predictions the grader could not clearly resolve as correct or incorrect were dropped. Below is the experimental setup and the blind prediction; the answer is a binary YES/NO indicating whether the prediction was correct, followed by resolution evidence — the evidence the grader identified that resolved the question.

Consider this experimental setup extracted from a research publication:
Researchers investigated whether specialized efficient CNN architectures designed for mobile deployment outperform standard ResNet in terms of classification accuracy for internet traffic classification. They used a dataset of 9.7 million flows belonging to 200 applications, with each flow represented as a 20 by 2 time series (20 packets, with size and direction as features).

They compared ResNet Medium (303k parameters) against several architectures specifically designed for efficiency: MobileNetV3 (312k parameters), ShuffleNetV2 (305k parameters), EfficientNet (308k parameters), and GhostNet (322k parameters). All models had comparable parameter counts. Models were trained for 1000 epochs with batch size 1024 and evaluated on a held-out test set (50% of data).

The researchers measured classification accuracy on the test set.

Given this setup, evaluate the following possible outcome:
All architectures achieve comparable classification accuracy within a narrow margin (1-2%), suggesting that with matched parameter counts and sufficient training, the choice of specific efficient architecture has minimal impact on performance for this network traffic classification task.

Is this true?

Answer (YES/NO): NO